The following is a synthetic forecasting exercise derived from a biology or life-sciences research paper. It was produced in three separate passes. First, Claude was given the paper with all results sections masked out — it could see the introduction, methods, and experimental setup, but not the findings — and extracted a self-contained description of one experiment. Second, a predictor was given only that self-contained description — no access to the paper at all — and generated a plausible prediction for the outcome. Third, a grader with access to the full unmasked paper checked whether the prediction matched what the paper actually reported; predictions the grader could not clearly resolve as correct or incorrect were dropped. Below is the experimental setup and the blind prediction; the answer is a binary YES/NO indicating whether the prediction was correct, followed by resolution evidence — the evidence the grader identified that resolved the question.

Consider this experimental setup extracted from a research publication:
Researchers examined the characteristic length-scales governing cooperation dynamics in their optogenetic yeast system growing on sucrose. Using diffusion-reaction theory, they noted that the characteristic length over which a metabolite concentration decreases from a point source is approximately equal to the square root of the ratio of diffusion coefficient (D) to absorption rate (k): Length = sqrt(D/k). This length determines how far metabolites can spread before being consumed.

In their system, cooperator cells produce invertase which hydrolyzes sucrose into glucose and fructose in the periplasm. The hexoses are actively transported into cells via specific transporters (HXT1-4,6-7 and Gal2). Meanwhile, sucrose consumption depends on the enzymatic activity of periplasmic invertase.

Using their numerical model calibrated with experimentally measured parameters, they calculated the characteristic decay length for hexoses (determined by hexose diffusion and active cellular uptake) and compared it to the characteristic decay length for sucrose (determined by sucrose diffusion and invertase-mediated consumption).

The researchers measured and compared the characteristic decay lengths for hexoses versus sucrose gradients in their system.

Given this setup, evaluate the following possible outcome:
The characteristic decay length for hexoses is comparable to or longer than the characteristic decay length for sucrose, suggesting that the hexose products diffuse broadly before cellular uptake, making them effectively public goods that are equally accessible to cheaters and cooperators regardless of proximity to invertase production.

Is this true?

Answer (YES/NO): NO